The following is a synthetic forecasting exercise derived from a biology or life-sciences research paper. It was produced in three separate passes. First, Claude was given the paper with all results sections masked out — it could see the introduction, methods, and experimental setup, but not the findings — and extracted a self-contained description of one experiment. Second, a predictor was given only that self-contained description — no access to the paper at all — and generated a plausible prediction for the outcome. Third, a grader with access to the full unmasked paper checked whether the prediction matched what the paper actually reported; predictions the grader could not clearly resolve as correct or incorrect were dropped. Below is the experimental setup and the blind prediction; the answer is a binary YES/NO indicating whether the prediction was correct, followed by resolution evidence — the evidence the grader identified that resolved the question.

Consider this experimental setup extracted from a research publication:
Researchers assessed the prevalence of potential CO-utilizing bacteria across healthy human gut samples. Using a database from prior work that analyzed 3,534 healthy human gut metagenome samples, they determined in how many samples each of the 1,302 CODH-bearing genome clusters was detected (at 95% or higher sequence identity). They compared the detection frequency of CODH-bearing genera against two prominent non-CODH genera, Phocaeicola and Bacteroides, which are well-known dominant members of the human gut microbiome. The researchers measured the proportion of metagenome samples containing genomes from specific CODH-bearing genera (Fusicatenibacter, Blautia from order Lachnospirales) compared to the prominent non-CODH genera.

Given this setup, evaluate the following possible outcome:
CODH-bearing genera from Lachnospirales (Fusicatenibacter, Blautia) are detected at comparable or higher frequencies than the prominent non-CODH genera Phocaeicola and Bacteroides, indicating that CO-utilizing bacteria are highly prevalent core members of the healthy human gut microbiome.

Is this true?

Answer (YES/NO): YES